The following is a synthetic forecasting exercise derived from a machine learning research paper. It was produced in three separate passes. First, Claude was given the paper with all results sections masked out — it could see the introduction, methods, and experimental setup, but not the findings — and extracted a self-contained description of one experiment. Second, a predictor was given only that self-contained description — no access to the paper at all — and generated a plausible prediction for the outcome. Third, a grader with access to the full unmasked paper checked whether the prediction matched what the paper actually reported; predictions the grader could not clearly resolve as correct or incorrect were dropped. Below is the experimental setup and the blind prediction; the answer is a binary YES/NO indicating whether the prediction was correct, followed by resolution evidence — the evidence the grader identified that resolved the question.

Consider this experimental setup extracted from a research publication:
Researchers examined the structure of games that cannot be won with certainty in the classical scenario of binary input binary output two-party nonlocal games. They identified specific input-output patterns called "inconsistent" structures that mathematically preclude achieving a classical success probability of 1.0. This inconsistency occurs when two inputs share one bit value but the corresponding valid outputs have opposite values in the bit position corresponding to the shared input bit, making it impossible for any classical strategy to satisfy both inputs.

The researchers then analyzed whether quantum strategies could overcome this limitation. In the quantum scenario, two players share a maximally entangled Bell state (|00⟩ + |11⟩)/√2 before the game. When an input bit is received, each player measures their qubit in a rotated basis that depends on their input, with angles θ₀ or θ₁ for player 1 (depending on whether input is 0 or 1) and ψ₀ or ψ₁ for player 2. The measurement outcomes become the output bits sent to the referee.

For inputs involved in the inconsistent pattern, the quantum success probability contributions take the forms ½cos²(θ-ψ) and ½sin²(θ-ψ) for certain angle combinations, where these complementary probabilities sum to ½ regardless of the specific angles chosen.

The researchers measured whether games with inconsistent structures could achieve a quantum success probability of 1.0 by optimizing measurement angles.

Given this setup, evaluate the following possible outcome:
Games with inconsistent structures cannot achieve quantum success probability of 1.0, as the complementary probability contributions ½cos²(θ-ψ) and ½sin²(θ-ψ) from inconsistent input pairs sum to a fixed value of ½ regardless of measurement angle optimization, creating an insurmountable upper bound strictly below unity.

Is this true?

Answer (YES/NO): YES